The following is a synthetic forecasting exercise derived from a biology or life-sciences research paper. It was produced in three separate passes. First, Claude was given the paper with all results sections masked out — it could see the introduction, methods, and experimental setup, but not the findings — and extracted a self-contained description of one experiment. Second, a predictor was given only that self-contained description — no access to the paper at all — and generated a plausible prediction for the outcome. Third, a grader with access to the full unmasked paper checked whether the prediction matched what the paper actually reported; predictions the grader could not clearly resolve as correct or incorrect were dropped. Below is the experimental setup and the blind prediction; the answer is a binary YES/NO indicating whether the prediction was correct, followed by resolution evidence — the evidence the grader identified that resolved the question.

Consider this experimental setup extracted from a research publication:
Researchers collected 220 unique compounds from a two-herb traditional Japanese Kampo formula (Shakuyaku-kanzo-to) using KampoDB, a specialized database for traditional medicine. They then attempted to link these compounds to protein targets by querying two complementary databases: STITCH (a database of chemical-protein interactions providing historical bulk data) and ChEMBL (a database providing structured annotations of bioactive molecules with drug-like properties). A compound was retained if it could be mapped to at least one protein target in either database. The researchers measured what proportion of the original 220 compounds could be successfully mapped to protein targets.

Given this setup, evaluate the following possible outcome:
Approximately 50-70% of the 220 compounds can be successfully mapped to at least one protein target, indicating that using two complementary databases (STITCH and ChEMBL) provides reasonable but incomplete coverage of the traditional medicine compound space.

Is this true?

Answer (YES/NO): NO